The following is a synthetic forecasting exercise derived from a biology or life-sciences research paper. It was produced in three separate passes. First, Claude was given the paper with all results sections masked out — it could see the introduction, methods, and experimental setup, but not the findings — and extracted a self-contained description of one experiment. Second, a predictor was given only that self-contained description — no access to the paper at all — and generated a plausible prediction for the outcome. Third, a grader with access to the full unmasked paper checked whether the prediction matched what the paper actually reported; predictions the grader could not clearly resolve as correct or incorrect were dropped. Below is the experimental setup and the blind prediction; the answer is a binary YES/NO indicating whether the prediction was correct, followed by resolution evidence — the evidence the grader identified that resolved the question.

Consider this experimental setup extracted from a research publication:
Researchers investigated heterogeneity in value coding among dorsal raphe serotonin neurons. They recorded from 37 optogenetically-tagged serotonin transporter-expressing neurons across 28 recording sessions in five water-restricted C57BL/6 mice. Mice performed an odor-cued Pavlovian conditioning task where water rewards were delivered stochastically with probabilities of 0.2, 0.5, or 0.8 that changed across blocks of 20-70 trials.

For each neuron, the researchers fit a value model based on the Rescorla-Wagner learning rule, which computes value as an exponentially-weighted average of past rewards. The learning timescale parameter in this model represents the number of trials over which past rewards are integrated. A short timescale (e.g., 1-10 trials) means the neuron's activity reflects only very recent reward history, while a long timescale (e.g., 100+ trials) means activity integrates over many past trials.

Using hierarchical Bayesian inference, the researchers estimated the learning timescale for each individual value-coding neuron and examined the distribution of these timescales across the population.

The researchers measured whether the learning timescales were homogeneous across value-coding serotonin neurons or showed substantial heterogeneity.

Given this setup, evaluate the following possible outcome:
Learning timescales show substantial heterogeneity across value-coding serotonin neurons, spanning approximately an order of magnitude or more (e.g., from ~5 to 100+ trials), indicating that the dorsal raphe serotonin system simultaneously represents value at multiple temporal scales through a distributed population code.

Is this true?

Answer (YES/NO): YES